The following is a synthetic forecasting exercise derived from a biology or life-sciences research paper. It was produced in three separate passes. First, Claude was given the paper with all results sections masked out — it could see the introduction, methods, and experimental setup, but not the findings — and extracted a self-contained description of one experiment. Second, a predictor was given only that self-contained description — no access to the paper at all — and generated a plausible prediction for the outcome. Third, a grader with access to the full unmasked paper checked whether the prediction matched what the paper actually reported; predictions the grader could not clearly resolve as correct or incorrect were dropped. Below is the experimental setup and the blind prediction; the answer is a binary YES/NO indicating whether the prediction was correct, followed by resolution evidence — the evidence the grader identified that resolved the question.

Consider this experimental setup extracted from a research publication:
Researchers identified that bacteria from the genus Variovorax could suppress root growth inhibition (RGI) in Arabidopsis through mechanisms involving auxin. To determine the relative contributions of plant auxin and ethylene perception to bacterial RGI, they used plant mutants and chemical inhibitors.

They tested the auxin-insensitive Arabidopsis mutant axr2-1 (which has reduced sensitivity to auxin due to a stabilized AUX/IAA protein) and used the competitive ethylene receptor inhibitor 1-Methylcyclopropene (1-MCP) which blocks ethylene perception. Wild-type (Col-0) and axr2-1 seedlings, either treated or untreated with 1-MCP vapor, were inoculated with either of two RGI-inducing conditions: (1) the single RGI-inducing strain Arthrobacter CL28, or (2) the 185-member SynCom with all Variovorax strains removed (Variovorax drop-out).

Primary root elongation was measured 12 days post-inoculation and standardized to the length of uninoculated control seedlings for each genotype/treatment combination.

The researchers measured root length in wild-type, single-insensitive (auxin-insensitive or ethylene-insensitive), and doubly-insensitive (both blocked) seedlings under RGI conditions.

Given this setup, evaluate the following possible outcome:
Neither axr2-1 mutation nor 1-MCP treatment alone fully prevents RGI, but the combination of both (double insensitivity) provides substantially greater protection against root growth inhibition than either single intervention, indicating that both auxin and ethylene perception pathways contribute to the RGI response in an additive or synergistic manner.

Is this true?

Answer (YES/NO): YES